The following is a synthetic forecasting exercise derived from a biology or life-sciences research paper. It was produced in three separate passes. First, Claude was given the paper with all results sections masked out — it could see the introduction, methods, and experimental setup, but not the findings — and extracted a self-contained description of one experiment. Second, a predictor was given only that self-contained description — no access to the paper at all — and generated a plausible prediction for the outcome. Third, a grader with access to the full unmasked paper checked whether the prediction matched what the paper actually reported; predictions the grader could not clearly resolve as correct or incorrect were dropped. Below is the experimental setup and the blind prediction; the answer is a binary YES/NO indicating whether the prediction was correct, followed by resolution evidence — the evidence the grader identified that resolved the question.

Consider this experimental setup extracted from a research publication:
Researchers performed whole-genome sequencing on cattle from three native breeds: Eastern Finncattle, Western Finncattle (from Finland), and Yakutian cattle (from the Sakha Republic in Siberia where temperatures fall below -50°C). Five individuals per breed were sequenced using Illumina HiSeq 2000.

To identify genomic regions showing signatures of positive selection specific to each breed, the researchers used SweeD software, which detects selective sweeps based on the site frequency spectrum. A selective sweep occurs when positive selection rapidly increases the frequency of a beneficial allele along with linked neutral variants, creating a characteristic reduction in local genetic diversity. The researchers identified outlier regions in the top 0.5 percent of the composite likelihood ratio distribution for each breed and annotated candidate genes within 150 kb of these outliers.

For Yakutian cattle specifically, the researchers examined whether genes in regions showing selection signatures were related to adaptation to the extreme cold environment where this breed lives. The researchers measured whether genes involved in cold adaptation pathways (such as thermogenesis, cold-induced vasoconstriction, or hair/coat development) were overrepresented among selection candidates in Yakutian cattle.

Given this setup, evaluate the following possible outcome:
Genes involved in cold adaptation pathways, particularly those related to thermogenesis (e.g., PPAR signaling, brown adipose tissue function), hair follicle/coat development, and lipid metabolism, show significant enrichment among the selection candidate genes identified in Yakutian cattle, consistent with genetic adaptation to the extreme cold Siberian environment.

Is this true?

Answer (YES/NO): NO